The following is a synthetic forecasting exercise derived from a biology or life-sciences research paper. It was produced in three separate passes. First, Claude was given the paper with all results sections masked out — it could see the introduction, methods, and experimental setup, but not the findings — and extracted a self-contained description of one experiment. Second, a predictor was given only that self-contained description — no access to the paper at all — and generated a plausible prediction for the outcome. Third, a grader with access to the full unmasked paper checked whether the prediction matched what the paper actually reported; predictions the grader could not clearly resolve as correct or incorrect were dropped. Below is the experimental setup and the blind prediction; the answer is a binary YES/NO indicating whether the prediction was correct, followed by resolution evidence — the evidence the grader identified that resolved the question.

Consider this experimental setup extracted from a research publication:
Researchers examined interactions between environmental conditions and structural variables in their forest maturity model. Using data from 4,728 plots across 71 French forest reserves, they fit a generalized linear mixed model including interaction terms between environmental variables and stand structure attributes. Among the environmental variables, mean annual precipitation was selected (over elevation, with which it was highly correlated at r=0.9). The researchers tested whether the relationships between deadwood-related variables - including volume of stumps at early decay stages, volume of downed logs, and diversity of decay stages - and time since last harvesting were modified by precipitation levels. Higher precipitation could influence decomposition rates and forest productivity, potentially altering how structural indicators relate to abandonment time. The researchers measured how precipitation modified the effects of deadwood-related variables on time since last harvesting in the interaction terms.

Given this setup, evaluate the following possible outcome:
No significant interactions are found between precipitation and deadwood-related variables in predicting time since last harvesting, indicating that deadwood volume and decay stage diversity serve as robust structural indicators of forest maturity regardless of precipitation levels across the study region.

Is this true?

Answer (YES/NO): NO